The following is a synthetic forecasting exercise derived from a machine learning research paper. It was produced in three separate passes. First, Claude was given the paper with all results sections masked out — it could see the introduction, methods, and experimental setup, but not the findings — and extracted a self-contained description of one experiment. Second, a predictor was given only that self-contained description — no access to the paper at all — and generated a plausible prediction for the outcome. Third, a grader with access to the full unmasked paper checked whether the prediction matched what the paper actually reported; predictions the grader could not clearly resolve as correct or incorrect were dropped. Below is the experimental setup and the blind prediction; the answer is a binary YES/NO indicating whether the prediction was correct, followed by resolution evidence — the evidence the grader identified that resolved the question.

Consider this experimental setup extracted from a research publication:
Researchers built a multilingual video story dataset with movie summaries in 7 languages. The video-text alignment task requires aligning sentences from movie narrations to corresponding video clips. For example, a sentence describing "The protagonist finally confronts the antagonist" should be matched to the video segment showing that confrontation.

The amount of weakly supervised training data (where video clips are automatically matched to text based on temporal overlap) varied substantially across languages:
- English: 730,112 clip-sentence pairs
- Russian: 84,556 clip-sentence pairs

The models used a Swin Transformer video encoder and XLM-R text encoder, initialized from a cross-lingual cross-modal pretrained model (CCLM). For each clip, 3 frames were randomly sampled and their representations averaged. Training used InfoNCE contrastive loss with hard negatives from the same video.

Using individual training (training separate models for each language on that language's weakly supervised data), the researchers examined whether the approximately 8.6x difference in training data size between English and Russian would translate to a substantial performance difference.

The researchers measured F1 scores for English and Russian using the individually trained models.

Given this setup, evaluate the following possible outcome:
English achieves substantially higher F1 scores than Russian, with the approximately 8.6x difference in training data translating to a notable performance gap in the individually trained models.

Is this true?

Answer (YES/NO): YES